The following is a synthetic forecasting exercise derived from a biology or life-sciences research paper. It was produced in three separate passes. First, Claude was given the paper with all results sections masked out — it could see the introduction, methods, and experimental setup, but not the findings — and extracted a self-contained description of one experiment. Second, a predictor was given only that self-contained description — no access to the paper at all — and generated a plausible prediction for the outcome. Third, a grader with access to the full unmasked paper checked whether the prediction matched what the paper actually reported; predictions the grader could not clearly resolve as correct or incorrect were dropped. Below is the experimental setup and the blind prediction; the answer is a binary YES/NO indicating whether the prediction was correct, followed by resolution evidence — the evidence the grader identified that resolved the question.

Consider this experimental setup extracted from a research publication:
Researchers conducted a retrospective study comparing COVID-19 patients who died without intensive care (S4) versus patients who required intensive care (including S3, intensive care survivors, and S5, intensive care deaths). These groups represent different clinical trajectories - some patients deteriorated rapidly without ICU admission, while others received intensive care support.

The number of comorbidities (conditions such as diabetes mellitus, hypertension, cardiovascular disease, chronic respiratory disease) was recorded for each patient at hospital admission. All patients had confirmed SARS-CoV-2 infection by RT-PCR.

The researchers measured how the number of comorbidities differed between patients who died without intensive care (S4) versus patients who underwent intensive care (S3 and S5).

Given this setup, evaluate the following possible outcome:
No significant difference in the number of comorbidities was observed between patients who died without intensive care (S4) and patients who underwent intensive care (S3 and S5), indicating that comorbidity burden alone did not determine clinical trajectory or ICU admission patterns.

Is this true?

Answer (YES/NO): NO